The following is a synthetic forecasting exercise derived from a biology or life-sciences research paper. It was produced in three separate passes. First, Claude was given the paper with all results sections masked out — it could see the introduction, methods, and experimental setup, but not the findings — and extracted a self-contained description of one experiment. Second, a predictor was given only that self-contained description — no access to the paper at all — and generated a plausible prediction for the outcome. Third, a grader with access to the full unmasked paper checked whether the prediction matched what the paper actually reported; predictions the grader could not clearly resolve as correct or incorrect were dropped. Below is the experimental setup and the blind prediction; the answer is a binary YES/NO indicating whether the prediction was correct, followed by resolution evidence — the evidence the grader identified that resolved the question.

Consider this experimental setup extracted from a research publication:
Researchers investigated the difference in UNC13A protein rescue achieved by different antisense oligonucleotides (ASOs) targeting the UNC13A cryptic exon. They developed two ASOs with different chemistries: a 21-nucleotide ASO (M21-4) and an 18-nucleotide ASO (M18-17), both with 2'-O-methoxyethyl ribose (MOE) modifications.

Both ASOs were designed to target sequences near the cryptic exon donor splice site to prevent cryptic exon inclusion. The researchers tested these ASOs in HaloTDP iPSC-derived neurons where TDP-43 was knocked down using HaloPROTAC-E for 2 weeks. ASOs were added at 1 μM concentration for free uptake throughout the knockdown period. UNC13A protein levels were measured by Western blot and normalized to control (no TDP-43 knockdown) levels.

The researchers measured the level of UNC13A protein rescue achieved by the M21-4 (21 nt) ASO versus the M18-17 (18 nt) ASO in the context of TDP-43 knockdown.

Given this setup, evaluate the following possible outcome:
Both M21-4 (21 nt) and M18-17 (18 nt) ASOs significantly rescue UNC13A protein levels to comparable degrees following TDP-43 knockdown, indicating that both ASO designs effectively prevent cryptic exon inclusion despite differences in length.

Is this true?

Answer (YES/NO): NO